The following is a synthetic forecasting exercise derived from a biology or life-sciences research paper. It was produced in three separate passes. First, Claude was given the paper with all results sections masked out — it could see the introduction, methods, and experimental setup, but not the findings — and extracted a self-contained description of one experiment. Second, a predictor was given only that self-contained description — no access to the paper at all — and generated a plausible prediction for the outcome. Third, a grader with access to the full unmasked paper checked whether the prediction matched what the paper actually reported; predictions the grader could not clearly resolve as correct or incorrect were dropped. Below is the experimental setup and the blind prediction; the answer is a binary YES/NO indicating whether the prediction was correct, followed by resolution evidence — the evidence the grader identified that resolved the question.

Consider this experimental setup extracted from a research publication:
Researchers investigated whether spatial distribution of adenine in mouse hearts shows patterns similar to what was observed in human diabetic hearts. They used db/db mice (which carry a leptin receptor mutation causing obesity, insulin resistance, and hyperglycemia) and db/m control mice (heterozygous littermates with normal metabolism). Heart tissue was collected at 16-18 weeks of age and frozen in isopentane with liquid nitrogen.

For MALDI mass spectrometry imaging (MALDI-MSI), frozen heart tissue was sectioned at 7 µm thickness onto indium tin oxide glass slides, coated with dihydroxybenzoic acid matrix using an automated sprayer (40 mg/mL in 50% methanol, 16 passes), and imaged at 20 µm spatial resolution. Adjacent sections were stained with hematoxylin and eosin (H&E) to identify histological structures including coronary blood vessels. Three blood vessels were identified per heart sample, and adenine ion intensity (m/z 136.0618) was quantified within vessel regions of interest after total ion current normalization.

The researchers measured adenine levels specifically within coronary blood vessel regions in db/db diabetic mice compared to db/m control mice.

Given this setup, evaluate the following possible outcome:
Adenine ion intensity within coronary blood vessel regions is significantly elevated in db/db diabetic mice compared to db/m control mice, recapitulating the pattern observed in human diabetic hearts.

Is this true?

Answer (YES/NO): YES